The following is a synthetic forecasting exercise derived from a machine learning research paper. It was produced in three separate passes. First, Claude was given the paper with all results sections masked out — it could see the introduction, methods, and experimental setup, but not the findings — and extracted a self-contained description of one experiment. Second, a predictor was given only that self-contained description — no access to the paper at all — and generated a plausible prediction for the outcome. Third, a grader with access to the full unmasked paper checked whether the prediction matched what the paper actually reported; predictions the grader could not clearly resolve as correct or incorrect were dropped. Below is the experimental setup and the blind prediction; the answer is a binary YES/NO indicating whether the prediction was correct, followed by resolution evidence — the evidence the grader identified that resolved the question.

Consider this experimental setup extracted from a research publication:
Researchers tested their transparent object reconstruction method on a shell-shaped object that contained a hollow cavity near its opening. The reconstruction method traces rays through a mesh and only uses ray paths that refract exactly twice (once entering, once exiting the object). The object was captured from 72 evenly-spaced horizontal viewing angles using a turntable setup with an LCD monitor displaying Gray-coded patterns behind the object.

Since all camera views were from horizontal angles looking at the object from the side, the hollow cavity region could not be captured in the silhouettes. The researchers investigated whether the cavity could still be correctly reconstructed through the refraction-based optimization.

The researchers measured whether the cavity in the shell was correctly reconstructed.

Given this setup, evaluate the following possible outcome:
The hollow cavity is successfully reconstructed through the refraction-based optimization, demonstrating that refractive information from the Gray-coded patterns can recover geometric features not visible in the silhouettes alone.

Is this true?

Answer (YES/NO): NO